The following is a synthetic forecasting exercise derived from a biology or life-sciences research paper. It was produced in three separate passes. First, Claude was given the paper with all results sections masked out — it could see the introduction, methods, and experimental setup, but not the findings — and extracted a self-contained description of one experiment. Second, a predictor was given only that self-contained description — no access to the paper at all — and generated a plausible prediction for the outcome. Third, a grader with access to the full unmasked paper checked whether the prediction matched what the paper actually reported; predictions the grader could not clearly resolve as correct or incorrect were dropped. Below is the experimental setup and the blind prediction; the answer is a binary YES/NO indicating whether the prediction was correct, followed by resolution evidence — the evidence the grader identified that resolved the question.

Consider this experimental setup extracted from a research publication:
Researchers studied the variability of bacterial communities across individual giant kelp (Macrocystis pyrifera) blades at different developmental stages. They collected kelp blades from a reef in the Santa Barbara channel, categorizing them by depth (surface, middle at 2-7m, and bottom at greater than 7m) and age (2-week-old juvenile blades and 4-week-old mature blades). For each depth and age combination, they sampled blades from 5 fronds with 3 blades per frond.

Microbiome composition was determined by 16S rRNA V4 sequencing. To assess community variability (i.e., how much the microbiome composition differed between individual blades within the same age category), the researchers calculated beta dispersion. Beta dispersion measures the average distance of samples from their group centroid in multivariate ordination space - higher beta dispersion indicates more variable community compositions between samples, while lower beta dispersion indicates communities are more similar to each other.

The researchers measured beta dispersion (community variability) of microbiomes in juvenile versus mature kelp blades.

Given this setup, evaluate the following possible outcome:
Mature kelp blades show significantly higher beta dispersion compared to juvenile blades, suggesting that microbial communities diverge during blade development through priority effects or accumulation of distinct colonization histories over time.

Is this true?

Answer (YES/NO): NO